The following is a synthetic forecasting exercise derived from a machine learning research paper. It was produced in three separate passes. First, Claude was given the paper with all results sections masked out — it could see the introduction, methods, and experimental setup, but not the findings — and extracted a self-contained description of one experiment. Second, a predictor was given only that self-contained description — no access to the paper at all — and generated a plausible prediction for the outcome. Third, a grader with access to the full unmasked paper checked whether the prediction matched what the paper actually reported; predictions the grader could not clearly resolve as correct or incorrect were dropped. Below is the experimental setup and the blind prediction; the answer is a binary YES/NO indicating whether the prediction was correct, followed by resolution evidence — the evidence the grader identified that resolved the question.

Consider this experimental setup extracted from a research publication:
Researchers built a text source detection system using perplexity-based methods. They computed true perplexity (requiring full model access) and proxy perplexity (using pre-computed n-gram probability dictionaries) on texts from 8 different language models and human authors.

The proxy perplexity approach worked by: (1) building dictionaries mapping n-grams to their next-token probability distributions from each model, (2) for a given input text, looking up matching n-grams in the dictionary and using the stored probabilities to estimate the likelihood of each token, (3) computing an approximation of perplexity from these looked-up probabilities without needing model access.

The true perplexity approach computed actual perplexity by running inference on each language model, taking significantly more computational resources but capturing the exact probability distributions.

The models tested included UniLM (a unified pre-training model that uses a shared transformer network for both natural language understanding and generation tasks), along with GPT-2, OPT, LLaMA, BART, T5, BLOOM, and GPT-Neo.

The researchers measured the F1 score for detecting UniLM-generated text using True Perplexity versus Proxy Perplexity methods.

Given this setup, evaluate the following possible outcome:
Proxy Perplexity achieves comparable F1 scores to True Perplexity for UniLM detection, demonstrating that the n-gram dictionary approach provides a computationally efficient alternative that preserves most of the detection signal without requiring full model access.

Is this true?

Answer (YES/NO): NO